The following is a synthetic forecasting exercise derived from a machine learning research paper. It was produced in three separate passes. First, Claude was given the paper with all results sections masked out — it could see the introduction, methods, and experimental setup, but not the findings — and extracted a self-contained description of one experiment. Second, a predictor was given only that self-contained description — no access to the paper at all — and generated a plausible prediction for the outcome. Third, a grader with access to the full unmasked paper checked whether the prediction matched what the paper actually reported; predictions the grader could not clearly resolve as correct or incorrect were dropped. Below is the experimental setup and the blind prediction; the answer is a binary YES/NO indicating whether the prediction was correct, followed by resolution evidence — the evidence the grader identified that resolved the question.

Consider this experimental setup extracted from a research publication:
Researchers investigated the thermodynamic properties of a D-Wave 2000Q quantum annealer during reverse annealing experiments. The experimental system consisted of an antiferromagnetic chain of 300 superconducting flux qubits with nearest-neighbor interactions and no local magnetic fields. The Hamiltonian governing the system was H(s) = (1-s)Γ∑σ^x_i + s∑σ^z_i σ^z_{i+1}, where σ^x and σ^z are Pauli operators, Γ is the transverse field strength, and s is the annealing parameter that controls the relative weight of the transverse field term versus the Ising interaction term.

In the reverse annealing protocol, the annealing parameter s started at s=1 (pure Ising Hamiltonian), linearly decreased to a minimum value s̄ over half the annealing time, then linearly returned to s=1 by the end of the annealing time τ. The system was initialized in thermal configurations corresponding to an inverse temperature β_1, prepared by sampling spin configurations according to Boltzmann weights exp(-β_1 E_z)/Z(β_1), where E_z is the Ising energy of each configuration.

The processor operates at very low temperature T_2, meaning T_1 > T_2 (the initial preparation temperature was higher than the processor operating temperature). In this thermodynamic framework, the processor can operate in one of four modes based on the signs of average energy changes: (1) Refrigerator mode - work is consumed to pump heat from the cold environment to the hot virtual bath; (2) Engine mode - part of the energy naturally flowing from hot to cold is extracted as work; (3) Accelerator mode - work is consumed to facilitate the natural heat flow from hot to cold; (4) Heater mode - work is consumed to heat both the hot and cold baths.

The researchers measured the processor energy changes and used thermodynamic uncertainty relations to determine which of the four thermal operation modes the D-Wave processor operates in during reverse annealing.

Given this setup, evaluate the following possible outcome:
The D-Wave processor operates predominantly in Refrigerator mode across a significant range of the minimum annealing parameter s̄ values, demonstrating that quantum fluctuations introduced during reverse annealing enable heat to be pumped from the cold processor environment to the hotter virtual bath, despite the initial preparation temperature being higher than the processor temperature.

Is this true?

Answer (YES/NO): NO